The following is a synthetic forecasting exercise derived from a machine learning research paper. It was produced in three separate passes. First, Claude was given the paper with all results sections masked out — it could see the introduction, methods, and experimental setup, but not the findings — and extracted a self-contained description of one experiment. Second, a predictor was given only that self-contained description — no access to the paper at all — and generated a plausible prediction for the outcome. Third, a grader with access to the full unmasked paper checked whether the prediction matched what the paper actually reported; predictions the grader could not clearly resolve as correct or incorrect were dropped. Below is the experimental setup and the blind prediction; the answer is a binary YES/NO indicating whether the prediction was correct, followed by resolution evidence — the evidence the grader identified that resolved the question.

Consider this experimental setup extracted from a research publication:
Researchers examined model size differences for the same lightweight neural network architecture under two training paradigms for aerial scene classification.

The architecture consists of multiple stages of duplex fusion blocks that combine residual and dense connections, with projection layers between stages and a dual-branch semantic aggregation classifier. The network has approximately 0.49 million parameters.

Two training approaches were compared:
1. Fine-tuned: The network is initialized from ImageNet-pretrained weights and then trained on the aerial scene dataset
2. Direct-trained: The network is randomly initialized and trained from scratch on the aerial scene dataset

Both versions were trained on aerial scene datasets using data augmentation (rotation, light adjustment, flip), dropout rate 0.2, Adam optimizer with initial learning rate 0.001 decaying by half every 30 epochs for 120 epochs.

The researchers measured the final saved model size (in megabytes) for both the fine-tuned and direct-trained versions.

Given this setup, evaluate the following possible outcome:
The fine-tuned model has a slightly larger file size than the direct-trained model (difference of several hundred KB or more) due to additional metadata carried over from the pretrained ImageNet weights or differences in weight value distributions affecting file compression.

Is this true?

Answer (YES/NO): YES